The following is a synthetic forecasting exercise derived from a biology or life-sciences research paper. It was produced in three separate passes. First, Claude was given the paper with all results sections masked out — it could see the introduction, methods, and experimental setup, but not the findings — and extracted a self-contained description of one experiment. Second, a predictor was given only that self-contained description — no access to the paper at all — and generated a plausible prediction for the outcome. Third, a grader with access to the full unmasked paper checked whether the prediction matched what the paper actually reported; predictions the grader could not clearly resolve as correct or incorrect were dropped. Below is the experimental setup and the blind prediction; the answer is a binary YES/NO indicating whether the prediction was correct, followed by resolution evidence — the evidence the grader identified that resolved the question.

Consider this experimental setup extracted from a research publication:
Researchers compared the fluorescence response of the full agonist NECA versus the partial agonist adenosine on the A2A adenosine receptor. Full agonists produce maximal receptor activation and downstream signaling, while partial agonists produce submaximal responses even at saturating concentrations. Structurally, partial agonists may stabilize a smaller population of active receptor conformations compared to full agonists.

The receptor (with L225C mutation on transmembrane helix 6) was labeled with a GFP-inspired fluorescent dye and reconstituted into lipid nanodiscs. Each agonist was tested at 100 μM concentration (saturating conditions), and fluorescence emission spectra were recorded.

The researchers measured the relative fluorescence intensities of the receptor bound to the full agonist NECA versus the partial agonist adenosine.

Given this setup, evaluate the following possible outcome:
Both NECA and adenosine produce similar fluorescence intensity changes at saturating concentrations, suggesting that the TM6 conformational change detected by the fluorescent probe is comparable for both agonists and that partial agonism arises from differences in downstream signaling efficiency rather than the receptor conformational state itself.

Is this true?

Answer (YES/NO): YES